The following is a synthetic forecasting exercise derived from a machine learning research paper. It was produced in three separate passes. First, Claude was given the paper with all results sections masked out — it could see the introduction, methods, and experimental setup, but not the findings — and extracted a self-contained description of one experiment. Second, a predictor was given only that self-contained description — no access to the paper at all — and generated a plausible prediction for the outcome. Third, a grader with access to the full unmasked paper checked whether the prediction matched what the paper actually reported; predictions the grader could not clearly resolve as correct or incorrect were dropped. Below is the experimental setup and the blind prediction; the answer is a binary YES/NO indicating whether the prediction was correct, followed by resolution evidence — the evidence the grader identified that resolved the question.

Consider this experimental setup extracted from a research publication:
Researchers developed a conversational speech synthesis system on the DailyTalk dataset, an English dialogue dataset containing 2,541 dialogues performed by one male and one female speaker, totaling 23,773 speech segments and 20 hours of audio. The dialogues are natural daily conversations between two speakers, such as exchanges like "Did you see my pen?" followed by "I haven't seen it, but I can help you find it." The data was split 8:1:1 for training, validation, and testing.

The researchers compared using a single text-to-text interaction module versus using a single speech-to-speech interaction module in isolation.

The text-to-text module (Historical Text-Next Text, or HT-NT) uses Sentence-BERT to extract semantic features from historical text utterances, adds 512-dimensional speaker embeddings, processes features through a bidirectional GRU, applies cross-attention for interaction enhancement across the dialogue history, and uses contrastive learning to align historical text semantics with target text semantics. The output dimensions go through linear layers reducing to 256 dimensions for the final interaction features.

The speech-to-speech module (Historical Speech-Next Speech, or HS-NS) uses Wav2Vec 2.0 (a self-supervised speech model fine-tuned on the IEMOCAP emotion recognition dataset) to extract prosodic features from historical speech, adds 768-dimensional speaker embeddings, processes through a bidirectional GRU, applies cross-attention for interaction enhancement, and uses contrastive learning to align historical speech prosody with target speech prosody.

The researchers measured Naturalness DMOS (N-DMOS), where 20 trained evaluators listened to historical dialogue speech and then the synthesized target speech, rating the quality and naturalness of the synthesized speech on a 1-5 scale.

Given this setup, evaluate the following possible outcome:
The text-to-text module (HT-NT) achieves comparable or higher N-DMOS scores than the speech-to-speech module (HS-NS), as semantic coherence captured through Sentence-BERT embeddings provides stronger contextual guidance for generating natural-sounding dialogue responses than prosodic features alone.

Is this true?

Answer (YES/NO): NO